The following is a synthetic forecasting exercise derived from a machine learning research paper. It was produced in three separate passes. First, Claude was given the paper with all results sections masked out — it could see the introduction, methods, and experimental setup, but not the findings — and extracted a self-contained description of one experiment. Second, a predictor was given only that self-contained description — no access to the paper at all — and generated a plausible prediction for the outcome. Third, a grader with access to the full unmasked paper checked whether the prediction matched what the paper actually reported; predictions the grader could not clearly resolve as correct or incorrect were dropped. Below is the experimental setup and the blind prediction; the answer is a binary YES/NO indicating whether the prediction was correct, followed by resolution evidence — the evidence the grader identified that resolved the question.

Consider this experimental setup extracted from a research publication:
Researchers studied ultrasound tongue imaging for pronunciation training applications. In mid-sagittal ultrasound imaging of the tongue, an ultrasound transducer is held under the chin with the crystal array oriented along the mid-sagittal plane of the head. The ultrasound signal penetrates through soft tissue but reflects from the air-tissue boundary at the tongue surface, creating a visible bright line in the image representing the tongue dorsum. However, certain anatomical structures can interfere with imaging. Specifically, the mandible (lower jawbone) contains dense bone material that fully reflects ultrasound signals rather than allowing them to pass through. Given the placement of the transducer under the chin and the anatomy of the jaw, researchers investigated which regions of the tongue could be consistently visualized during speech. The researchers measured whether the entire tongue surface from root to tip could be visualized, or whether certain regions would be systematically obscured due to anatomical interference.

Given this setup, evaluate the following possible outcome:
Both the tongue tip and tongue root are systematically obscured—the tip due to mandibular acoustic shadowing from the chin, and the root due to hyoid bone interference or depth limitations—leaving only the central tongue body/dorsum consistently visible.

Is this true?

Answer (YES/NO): NO